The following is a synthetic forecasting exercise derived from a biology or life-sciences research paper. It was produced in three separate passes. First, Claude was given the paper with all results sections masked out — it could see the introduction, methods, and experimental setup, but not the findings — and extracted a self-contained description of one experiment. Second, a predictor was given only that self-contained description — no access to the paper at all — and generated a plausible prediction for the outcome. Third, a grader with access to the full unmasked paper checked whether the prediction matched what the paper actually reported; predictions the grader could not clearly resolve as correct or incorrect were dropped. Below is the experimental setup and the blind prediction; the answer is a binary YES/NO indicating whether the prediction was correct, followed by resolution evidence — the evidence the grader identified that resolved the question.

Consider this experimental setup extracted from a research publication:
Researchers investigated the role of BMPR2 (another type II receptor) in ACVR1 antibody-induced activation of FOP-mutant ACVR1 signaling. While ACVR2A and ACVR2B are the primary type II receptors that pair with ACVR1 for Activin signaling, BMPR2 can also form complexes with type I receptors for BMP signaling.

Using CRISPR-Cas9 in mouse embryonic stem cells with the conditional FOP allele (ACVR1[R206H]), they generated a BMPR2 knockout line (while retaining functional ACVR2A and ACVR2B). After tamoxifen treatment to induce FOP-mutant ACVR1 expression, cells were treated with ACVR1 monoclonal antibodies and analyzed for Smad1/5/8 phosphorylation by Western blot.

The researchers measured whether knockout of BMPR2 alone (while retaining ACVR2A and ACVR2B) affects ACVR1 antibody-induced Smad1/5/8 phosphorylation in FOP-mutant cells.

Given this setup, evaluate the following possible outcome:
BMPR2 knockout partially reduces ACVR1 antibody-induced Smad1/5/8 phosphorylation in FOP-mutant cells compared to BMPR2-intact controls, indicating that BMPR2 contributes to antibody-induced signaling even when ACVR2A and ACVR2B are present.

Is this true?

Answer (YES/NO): NO